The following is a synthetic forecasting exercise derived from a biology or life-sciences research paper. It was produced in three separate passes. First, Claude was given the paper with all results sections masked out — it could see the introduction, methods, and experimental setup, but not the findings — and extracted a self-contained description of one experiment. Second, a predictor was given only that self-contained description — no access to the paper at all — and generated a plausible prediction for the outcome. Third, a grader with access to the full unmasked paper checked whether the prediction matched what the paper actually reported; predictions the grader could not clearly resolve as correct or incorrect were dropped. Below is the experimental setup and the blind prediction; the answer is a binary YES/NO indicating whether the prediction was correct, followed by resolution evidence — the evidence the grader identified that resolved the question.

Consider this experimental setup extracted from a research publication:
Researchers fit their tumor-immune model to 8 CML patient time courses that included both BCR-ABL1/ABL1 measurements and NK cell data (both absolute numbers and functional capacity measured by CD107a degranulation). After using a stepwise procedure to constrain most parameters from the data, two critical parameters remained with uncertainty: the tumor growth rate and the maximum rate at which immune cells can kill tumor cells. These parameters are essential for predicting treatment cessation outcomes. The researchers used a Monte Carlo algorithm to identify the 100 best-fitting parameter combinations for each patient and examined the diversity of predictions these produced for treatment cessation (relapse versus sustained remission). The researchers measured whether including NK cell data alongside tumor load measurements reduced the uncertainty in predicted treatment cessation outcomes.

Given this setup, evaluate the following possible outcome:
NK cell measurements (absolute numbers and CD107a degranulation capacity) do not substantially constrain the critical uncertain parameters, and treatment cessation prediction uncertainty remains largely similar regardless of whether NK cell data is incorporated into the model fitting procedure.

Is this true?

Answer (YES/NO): YES